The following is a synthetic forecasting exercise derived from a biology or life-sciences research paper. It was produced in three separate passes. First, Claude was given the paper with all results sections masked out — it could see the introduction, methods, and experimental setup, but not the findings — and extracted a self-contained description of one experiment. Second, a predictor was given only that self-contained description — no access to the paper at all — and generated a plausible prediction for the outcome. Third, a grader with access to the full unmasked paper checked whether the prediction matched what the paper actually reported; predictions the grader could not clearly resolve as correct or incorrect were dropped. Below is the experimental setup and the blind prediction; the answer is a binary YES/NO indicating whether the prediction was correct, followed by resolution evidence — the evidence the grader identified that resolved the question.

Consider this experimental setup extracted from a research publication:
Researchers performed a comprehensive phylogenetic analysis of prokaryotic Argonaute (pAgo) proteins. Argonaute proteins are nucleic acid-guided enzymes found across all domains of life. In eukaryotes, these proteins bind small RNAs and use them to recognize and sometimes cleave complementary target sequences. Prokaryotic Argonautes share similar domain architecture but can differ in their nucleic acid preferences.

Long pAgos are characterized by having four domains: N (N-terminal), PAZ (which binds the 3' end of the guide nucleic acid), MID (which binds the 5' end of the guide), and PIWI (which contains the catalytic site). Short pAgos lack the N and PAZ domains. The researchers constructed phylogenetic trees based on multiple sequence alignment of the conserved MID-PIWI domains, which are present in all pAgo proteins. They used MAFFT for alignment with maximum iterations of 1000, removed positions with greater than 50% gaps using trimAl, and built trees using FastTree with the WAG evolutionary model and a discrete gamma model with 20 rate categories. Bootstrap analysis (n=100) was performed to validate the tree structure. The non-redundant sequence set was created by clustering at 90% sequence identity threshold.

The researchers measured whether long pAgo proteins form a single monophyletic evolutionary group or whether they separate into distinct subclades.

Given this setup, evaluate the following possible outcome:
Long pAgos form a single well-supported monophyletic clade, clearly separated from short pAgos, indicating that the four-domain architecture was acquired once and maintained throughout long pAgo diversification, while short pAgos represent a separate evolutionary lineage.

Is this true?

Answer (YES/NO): NO